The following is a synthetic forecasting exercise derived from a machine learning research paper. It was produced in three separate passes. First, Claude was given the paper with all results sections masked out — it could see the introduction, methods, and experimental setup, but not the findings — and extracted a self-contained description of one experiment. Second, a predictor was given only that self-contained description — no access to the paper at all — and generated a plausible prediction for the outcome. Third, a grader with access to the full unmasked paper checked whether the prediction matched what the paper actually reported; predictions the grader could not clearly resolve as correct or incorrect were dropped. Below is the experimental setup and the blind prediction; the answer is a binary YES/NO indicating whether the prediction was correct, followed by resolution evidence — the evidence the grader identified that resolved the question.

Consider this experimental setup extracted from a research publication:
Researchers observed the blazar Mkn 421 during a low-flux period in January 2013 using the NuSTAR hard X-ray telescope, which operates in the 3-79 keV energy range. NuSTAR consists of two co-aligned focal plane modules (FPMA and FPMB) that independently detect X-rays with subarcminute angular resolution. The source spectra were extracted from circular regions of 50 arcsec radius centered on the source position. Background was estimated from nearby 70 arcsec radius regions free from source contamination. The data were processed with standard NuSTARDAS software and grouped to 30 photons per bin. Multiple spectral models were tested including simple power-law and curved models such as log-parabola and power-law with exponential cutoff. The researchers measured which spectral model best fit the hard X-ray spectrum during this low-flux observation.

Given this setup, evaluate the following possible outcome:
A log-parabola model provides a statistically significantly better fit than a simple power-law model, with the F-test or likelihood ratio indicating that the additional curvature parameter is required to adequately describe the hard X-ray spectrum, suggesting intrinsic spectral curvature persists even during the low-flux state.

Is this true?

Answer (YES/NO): NO